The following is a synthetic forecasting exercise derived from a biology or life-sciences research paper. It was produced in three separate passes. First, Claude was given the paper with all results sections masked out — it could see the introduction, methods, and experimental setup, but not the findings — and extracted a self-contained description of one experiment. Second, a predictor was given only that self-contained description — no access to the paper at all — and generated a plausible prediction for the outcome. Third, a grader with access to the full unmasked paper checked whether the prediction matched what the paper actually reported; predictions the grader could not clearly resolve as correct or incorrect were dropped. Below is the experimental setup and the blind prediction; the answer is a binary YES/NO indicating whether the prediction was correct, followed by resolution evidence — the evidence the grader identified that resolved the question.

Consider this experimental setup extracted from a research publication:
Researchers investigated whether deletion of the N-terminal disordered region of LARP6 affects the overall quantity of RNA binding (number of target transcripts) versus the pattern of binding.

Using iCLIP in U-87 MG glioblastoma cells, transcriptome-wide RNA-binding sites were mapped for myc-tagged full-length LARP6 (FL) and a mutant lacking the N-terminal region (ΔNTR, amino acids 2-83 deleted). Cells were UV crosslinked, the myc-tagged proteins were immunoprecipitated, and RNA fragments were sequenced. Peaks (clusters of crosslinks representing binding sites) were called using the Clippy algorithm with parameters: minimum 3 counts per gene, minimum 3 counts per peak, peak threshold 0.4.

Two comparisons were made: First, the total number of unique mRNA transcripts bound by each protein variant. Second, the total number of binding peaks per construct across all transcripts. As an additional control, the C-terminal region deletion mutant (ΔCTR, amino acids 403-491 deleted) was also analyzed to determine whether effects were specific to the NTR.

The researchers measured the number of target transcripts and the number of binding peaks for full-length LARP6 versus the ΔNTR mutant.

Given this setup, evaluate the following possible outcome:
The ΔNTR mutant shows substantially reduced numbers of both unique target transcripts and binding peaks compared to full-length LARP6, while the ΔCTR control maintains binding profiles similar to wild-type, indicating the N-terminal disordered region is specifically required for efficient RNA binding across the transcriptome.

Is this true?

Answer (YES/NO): NO